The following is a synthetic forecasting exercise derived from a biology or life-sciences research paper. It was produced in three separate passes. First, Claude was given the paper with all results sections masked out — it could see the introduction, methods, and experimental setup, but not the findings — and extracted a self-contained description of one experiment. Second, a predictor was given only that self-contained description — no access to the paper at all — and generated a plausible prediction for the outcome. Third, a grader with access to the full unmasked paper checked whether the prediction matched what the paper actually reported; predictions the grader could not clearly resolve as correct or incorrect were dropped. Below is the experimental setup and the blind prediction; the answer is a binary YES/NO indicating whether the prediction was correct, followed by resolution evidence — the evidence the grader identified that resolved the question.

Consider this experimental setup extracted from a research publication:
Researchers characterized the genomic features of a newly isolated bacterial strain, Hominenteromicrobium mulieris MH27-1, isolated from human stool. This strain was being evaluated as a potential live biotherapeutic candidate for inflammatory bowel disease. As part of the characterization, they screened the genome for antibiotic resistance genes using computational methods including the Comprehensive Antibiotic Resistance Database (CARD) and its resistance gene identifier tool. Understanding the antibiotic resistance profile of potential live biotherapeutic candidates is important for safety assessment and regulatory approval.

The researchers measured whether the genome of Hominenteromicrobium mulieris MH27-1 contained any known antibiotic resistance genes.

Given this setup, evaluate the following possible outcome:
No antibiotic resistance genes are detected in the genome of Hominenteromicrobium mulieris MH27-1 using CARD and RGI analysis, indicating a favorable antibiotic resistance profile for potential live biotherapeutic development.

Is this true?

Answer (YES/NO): NO